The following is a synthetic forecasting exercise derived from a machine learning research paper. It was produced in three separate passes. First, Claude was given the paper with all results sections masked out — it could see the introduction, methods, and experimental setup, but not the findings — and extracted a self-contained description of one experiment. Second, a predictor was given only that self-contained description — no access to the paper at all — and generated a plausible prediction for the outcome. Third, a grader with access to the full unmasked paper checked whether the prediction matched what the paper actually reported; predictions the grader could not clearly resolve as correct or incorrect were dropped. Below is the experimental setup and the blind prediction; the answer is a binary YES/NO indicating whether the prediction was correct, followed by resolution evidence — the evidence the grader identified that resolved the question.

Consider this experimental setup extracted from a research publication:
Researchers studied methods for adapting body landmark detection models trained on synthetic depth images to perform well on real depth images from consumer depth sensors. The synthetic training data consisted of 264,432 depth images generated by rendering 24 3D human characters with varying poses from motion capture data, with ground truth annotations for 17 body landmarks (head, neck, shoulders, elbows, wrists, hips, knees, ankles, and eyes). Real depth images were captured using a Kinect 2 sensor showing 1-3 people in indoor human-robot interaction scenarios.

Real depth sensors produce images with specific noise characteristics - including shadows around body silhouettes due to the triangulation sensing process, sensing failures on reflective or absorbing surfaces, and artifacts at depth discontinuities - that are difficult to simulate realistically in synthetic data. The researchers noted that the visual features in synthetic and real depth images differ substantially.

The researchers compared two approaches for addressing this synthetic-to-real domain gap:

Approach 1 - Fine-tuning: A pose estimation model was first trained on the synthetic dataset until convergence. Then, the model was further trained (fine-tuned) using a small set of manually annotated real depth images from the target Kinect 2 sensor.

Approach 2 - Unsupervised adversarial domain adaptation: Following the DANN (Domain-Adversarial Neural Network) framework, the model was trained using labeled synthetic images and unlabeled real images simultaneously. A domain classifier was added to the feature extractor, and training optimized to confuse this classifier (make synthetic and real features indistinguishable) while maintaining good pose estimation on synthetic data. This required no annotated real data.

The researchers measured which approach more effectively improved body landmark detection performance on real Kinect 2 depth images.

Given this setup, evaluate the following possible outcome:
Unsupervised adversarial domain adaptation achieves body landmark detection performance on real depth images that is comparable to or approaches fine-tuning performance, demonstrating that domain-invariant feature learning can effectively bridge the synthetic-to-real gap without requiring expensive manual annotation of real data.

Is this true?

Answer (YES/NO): NO